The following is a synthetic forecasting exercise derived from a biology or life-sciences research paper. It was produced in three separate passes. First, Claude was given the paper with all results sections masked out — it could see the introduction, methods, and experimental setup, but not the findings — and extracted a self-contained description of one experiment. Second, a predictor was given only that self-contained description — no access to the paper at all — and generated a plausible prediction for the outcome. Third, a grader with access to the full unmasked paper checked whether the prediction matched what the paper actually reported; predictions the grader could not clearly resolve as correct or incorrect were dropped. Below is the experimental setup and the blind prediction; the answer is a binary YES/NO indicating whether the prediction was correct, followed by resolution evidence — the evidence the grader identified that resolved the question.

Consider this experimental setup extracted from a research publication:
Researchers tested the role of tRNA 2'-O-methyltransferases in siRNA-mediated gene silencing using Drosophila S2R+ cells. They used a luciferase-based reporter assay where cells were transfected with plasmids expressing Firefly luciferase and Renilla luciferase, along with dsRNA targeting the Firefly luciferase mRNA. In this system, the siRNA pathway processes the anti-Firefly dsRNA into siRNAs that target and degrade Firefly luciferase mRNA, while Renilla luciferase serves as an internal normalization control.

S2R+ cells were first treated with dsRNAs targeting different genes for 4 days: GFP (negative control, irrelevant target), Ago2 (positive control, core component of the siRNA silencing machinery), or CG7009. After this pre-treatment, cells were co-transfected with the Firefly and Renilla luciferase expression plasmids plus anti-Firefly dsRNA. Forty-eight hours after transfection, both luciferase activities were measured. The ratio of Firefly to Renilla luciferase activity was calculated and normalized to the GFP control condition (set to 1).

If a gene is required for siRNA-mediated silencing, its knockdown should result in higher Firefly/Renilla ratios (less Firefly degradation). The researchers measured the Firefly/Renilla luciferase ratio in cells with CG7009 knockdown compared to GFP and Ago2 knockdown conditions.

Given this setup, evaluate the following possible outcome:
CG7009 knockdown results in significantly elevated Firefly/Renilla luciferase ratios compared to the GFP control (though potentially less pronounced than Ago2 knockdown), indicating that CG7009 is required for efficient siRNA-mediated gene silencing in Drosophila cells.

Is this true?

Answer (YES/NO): YES